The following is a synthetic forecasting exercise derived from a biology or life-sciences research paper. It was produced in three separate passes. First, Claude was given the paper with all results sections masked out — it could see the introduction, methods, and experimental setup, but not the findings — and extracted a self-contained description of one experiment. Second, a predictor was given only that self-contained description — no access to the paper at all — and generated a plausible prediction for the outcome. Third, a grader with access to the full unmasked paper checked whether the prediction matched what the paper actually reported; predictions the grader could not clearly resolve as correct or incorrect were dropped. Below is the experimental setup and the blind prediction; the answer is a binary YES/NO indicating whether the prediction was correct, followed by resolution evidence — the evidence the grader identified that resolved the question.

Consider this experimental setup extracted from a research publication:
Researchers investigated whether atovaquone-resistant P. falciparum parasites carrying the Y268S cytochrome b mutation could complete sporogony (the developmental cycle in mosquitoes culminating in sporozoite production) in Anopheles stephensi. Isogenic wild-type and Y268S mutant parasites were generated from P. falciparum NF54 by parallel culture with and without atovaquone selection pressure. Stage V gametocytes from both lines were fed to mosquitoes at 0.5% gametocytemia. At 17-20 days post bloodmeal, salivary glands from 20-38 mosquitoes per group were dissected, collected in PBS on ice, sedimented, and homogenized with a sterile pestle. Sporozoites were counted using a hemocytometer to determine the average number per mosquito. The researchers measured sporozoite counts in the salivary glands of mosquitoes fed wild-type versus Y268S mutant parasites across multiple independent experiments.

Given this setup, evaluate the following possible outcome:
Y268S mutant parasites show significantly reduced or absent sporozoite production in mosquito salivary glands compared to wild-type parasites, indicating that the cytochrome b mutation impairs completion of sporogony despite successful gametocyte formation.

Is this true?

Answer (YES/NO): YES